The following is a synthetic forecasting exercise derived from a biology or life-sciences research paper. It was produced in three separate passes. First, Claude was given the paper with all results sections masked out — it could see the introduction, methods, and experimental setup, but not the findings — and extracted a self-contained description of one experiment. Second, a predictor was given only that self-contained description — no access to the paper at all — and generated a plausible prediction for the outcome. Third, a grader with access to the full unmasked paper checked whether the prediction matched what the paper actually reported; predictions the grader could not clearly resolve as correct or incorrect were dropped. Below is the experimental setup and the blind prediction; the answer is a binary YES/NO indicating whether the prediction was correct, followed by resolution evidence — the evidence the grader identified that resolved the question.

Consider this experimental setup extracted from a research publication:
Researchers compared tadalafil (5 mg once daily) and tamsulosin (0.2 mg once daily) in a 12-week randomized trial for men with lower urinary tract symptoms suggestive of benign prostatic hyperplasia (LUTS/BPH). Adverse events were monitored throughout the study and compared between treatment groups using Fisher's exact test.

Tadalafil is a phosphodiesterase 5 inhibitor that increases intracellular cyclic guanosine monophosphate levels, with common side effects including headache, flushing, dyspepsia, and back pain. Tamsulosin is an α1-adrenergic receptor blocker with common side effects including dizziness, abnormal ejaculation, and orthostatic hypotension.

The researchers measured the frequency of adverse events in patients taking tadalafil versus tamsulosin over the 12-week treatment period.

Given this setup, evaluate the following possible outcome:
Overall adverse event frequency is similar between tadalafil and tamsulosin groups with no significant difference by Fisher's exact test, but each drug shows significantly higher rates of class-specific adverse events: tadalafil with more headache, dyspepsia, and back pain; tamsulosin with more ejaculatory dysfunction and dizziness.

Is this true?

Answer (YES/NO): NO